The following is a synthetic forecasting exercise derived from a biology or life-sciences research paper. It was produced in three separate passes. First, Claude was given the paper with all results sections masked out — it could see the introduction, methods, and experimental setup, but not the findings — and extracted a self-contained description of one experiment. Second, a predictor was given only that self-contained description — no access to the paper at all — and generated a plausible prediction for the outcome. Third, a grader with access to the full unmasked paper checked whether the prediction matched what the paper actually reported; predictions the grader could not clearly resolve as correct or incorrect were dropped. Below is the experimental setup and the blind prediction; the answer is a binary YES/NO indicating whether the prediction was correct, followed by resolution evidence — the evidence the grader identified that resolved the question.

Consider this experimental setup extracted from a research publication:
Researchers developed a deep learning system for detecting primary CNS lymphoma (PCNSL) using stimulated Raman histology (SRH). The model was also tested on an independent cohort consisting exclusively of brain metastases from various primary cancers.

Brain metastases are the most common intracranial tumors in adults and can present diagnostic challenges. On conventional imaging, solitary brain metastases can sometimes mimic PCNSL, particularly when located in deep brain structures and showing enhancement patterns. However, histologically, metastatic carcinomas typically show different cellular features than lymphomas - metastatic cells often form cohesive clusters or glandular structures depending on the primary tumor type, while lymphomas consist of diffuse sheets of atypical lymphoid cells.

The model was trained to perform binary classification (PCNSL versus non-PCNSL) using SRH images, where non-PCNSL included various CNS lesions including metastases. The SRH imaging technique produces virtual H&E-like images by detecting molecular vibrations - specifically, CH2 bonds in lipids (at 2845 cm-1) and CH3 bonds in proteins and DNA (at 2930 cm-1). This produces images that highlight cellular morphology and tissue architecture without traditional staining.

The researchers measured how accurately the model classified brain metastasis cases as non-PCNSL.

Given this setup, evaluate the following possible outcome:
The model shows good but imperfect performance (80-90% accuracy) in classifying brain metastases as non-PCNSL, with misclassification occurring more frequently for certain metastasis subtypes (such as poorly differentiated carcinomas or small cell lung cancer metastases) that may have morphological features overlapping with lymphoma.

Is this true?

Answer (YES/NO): NO